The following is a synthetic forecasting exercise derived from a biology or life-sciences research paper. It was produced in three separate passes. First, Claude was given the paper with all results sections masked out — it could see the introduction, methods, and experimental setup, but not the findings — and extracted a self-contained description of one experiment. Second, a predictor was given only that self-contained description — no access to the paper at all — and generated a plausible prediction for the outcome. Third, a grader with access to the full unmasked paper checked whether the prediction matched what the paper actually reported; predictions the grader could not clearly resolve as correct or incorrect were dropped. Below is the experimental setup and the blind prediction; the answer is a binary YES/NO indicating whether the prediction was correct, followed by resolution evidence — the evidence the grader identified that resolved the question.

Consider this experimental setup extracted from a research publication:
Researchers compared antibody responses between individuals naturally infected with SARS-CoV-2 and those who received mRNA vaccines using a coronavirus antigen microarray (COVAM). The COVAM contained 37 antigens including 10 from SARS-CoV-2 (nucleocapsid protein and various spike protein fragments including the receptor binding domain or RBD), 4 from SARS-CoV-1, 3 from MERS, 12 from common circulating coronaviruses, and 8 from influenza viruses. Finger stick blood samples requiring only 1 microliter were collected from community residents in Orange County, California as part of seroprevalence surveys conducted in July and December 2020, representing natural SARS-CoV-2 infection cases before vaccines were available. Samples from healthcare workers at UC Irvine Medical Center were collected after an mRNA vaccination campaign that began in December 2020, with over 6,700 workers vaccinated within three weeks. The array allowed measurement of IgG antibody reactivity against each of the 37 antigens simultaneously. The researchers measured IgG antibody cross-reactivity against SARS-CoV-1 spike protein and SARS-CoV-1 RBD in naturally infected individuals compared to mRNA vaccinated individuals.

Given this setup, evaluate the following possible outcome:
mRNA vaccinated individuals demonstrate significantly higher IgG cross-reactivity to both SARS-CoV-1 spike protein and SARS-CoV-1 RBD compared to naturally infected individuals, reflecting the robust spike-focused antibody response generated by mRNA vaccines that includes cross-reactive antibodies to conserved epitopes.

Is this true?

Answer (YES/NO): YES